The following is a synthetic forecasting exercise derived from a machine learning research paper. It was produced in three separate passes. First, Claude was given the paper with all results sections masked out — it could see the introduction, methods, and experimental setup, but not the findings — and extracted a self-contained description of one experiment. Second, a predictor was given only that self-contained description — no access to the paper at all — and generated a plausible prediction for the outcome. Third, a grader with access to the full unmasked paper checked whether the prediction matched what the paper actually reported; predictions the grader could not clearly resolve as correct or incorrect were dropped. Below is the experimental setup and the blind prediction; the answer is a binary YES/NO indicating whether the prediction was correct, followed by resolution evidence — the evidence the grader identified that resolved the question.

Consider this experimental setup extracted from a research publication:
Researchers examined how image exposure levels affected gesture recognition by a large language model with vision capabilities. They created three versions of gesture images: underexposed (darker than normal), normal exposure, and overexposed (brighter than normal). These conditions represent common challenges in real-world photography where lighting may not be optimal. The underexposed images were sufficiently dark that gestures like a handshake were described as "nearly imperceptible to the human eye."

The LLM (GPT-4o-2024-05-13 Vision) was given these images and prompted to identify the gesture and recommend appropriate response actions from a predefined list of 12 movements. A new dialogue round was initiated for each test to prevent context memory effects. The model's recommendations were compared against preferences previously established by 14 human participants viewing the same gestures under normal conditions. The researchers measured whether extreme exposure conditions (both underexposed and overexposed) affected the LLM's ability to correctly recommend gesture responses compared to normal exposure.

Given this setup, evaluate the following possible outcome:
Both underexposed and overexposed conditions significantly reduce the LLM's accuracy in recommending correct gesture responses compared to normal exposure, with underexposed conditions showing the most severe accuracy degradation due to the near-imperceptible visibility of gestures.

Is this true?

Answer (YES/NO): NO